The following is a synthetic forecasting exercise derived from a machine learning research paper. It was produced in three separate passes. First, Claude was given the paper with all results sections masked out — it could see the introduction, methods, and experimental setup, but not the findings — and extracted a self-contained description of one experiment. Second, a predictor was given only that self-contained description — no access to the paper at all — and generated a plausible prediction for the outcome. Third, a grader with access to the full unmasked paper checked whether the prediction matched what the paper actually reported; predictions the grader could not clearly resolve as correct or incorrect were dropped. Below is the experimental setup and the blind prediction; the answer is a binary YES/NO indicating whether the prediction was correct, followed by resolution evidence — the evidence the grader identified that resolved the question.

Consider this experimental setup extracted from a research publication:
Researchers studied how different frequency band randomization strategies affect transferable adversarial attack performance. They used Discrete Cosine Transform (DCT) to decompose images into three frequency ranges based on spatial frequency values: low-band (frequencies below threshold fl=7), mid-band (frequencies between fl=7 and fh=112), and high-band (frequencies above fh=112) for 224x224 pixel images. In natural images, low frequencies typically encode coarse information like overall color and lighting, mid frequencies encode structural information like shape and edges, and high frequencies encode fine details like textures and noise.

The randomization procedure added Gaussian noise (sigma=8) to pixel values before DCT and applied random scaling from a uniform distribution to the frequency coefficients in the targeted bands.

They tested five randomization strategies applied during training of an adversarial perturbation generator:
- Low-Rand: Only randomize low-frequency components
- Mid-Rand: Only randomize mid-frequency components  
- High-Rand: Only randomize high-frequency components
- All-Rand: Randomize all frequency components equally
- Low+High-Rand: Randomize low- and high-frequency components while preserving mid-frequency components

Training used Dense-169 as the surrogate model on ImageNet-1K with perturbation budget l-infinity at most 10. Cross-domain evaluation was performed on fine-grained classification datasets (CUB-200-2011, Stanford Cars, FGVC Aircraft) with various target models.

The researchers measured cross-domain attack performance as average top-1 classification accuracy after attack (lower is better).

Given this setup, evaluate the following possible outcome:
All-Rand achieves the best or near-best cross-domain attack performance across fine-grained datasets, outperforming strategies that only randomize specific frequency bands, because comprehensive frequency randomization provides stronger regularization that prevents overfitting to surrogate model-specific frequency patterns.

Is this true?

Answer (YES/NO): NO